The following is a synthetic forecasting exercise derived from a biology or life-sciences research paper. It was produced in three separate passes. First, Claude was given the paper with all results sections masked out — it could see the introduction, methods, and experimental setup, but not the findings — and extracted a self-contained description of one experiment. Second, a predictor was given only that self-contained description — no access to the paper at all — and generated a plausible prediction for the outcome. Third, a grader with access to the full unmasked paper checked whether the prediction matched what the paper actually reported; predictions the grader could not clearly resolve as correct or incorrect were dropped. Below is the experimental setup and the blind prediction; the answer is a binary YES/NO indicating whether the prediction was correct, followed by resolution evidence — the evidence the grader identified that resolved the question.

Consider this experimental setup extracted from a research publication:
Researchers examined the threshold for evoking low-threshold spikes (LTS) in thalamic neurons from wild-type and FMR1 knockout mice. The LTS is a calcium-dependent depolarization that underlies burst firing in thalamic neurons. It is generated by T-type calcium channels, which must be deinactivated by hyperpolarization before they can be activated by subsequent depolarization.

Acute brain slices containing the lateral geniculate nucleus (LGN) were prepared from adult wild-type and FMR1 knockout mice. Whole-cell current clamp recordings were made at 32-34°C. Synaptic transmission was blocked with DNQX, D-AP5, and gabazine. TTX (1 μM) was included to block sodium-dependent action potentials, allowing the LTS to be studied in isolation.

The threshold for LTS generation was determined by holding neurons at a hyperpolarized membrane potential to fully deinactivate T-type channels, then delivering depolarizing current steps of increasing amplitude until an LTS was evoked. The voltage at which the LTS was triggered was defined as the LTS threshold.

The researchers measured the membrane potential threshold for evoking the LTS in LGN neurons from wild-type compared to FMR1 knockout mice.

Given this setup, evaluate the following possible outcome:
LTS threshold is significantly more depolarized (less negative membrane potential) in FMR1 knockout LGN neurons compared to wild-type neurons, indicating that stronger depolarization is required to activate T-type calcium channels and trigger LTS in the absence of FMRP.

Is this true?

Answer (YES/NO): NO